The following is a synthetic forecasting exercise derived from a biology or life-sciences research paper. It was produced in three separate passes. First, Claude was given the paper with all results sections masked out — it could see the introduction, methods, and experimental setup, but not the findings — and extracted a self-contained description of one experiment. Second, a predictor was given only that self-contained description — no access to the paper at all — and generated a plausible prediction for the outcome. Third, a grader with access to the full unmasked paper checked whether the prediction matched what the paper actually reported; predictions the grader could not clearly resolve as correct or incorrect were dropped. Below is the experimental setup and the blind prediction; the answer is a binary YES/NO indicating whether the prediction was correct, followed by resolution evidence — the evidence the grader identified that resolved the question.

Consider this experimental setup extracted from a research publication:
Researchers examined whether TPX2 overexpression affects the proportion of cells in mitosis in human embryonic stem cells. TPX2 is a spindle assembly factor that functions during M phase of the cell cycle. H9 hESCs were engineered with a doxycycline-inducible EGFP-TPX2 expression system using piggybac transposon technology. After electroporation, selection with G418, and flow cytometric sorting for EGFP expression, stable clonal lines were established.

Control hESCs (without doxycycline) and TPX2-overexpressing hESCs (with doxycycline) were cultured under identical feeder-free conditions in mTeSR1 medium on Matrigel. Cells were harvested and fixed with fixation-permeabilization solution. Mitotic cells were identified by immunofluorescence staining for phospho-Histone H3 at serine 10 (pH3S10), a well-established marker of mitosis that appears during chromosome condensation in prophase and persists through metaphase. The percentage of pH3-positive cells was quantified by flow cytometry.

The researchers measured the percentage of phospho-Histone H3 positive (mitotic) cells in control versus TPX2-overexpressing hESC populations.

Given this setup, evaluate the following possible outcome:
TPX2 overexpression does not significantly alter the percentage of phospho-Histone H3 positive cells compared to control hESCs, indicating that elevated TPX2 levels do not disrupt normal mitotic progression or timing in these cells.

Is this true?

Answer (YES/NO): NO